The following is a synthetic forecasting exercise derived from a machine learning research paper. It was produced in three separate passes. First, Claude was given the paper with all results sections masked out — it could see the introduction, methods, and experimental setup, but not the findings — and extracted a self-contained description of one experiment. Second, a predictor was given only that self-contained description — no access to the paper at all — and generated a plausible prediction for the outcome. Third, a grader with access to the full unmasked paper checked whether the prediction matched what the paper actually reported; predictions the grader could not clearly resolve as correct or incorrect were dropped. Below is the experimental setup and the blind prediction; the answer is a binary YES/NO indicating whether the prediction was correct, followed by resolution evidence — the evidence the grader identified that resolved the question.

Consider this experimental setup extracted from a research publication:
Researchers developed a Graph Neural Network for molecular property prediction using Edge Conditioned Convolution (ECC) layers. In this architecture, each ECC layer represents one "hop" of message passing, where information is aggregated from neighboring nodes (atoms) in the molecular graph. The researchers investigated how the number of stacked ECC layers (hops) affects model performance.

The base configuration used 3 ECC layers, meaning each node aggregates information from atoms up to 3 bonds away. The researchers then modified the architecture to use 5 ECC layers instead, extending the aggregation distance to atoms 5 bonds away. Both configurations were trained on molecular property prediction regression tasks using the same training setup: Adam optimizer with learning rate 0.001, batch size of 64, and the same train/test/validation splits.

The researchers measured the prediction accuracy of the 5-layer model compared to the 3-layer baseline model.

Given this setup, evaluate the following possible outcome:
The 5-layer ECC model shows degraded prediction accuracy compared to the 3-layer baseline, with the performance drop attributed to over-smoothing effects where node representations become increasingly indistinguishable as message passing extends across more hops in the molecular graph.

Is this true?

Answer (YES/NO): NO